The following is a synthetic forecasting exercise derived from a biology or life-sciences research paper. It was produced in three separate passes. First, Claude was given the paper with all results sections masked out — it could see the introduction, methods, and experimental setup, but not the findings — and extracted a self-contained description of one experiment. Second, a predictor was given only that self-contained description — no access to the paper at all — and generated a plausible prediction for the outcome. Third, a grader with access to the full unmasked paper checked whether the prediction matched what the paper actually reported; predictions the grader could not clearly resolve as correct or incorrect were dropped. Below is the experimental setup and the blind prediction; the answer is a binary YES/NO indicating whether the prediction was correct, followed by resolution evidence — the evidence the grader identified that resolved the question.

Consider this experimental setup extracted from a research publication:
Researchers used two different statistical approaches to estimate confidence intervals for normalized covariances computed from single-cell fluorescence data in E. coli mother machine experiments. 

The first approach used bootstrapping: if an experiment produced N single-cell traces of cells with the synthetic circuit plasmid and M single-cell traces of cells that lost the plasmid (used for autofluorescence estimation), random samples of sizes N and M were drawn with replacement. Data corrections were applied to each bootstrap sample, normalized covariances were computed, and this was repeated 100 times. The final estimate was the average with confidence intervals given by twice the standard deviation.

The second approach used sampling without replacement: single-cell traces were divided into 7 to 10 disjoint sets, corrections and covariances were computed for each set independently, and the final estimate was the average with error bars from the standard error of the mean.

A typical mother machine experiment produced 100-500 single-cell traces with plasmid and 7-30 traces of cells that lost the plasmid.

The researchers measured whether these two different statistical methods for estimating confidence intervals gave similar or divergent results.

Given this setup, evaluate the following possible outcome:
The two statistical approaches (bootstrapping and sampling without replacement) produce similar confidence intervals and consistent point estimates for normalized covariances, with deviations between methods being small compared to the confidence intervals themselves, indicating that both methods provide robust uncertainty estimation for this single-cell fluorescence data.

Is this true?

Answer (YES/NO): YES